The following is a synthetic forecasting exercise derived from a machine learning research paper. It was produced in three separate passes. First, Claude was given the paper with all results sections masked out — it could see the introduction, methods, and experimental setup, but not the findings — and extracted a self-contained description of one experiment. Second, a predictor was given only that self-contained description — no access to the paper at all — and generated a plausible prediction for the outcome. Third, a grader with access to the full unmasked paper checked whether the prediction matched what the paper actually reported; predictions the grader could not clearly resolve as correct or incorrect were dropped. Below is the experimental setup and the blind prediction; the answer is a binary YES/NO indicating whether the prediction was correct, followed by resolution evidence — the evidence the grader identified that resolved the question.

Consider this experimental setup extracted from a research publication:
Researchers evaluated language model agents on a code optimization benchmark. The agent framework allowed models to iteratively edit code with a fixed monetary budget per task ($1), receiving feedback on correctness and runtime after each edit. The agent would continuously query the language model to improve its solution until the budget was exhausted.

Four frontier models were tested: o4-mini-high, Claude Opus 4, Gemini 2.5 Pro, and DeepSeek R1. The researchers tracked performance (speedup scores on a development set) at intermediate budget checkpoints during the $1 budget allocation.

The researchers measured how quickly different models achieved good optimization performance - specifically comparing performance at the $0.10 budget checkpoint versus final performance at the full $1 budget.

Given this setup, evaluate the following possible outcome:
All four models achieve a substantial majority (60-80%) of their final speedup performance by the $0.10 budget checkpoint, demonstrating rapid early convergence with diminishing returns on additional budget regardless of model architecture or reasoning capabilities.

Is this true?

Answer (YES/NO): NO